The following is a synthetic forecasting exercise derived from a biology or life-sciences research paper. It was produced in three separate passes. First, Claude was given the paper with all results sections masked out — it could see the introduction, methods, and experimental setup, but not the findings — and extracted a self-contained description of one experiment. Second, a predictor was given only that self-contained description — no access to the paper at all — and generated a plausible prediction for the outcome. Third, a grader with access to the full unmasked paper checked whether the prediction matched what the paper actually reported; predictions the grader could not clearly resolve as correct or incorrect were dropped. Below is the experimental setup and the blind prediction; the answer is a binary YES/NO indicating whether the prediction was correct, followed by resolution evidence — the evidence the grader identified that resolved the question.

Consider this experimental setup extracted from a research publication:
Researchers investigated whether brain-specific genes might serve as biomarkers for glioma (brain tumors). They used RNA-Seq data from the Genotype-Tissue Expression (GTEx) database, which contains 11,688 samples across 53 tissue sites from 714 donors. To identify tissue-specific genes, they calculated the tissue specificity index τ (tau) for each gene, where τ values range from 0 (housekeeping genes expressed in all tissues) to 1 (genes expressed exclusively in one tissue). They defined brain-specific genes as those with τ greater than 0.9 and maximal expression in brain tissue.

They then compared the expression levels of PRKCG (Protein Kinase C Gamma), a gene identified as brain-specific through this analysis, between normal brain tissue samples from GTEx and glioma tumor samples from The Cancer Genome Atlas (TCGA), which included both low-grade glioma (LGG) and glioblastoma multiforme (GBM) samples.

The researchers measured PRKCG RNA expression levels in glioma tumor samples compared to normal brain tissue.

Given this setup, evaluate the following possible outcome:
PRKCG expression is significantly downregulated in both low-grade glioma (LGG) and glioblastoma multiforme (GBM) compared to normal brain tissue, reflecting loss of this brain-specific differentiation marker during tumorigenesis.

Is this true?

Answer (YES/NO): YES